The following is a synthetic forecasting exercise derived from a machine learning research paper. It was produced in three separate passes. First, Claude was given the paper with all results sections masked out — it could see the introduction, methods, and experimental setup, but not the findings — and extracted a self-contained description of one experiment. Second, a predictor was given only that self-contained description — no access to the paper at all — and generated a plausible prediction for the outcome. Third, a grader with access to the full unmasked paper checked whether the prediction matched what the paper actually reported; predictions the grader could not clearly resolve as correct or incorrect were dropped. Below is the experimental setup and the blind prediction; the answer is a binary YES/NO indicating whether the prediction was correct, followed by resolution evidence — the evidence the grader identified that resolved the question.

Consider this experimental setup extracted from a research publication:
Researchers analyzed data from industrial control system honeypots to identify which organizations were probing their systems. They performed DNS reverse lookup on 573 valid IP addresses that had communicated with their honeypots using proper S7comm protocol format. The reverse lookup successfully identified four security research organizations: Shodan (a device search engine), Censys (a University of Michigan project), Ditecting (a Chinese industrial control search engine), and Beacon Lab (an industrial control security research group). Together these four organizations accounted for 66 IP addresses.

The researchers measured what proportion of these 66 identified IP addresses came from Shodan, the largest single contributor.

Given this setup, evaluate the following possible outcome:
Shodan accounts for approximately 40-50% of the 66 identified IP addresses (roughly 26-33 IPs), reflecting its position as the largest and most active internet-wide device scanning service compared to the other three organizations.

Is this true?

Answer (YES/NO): NO